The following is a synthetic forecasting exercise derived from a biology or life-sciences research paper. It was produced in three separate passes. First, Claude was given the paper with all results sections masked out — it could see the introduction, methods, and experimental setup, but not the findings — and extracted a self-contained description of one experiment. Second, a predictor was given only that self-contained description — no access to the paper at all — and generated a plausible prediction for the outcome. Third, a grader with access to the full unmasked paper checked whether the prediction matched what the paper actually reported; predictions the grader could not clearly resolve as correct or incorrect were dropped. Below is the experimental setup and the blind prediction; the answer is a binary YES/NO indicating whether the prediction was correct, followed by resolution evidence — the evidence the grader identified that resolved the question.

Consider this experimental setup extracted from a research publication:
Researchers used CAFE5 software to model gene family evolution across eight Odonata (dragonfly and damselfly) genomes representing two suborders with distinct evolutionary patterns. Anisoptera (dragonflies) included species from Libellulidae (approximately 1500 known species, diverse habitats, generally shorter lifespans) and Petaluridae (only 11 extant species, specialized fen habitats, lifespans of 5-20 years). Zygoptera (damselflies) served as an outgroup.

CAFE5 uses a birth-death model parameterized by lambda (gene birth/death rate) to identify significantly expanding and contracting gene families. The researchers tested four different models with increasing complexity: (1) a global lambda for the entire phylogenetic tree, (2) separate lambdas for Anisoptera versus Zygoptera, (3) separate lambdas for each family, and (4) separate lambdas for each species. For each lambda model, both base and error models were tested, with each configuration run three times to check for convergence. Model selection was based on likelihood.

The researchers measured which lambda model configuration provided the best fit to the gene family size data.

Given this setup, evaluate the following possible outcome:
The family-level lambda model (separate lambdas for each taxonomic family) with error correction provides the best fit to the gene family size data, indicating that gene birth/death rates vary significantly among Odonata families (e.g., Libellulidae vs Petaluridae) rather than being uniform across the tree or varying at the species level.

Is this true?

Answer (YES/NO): NO